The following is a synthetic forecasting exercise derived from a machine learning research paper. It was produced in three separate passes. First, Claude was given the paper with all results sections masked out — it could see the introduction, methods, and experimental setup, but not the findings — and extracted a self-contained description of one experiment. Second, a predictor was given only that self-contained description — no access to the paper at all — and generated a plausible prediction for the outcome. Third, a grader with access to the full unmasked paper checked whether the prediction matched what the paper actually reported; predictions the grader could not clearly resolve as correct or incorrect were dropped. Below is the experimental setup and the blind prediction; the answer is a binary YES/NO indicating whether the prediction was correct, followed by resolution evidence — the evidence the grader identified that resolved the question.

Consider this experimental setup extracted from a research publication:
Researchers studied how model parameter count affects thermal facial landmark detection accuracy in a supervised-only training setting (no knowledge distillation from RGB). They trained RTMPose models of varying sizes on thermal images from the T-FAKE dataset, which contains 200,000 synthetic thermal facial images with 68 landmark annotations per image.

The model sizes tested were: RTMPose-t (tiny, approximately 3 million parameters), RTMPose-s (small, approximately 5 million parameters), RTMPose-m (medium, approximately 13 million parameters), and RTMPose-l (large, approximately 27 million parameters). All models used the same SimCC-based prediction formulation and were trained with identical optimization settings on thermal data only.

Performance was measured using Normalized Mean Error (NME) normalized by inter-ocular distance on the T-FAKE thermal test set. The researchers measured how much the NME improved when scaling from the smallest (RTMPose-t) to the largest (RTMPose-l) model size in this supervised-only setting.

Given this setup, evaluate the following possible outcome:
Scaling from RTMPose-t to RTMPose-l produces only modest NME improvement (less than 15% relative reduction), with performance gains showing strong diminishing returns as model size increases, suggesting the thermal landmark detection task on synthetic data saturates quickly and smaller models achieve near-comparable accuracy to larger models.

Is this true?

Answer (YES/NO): NO